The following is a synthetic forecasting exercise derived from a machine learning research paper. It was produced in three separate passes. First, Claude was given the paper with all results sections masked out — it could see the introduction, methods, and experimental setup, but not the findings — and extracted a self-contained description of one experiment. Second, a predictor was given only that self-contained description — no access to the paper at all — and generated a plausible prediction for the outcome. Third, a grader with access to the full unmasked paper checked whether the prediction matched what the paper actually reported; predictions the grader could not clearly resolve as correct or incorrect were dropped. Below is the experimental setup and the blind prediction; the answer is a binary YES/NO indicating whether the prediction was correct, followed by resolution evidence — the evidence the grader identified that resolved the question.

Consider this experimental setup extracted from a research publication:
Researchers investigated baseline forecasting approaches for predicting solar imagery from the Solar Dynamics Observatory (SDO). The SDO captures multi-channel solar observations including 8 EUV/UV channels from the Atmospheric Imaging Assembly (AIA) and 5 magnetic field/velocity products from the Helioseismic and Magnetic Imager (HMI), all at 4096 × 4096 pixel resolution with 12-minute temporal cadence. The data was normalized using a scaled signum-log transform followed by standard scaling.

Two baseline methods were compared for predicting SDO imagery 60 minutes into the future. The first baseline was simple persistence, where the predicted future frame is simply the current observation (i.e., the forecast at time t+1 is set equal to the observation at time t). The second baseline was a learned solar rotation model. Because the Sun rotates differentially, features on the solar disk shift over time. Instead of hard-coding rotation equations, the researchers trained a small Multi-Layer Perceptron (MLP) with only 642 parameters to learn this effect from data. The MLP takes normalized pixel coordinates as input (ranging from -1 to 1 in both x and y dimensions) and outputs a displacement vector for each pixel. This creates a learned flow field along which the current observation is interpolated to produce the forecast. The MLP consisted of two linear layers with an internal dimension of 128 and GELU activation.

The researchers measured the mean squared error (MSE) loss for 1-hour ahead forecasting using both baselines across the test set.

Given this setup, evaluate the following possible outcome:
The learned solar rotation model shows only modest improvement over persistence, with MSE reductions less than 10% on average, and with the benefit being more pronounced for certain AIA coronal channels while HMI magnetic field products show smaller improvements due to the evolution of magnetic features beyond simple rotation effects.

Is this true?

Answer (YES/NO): NO